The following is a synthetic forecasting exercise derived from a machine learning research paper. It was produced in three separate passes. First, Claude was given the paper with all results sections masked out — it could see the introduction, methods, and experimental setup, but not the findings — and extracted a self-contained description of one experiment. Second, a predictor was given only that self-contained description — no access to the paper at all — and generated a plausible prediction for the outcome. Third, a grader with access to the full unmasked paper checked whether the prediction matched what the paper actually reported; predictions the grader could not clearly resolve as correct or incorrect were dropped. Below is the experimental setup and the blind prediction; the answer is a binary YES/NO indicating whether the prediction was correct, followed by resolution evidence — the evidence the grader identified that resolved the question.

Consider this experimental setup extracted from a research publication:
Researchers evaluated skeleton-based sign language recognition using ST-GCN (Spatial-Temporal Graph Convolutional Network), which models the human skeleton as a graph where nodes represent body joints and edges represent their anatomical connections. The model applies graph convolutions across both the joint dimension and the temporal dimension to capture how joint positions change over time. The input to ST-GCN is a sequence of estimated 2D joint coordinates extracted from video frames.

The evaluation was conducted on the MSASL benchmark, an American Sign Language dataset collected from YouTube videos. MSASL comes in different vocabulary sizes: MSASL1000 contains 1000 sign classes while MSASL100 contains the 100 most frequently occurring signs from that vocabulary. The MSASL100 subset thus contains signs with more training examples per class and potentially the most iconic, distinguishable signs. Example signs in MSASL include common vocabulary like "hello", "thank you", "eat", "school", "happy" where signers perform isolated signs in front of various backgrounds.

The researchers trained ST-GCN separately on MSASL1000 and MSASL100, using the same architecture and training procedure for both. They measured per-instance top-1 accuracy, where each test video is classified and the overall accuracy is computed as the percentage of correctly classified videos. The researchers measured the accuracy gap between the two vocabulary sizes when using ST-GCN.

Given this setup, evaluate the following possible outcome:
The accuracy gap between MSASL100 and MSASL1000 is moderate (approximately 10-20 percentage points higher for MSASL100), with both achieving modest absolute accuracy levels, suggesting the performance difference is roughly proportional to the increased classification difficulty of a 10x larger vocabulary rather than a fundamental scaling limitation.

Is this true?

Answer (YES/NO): NO